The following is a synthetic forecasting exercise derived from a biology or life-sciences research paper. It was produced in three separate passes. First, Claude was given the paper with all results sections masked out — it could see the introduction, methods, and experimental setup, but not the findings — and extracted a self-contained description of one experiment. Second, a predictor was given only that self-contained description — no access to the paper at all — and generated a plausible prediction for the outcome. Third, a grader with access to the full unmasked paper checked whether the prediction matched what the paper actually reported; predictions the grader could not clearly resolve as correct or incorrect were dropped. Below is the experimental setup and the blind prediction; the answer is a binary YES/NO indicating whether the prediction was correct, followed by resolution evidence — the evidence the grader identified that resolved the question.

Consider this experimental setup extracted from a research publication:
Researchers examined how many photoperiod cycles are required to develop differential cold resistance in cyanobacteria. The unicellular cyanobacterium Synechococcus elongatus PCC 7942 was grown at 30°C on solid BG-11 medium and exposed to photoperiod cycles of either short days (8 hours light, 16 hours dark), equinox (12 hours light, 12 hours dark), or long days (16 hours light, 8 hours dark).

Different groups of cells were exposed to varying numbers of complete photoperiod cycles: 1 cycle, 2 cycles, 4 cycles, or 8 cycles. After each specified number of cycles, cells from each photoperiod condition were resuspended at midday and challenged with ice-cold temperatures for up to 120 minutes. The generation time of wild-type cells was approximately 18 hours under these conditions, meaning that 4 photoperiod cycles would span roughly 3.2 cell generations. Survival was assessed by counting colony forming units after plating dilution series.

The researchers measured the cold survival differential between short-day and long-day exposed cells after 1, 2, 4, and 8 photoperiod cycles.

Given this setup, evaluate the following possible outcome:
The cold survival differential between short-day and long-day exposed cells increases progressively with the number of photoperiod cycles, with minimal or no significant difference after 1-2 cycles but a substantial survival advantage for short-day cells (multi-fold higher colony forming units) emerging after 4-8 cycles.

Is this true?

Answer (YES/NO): YES